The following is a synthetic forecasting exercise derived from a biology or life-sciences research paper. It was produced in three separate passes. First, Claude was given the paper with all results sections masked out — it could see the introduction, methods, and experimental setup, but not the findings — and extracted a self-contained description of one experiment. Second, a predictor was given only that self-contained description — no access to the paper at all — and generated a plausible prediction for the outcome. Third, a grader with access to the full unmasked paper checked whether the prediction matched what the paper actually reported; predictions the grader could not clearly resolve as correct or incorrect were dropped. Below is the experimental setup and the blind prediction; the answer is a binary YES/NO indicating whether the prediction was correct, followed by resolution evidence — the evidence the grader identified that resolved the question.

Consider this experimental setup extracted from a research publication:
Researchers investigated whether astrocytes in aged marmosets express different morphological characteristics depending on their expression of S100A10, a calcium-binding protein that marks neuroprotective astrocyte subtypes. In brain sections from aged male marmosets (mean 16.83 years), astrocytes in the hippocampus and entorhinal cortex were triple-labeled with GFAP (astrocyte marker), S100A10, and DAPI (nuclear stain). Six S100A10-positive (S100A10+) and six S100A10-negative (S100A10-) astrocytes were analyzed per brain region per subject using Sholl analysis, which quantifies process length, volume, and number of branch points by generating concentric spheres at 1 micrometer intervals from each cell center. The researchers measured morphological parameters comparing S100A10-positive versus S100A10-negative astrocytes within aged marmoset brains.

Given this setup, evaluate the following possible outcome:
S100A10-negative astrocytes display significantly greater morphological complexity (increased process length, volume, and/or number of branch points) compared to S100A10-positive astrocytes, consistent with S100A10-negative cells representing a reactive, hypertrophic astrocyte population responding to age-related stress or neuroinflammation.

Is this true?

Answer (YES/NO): NO